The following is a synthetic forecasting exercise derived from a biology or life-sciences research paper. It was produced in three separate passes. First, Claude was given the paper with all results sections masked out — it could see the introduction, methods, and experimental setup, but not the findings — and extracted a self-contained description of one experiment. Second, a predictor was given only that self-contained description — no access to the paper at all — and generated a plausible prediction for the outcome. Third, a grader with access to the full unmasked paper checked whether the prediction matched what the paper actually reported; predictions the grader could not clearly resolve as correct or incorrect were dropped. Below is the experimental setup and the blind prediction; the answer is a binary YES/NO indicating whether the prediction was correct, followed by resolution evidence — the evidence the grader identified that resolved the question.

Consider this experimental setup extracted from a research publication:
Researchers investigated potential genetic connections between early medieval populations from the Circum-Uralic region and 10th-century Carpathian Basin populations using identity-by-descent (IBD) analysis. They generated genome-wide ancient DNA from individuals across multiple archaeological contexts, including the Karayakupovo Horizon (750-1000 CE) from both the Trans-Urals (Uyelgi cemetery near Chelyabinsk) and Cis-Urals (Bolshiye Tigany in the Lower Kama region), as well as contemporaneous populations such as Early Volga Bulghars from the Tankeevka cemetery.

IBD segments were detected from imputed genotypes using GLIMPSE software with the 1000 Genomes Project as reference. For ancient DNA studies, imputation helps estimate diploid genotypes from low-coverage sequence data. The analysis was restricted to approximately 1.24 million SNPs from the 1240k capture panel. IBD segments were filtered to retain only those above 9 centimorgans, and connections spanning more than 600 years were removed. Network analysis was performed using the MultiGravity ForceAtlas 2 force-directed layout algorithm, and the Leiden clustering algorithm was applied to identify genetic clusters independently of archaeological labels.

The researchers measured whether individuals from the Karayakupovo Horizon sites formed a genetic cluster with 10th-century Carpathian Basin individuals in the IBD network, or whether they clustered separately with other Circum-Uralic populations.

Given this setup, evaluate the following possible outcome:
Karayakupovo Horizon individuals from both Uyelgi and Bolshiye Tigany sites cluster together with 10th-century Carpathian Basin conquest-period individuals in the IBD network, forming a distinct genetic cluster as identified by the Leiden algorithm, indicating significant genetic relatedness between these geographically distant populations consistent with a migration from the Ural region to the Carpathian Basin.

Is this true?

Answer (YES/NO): YES